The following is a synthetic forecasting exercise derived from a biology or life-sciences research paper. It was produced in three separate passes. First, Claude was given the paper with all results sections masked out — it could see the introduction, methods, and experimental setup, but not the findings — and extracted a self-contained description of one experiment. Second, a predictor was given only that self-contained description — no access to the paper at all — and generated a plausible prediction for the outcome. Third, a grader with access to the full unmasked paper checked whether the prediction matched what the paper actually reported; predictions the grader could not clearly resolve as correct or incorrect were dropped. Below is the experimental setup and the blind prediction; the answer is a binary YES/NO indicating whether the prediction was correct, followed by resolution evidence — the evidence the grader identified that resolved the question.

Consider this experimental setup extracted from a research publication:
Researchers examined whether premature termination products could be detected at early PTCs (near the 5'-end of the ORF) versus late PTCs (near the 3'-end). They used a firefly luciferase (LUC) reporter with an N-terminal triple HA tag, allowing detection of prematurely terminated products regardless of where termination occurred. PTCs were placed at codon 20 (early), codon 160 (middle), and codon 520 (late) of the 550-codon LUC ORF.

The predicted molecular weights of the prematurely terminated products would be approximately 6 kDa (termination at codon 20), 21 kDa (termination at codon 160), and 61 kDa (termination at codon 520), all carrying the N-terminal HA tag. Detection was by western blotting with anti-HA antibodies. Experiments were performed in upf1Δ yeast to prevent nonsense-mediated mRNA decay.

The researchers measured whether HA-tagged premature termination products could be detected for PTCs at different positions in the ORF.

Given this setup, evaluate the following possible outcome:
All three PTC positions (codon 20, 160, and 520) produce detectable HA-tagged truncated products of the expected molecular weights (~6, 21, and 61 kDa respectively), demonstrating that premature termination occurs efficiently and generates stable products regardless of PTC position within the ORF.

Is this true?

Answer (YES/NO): NO